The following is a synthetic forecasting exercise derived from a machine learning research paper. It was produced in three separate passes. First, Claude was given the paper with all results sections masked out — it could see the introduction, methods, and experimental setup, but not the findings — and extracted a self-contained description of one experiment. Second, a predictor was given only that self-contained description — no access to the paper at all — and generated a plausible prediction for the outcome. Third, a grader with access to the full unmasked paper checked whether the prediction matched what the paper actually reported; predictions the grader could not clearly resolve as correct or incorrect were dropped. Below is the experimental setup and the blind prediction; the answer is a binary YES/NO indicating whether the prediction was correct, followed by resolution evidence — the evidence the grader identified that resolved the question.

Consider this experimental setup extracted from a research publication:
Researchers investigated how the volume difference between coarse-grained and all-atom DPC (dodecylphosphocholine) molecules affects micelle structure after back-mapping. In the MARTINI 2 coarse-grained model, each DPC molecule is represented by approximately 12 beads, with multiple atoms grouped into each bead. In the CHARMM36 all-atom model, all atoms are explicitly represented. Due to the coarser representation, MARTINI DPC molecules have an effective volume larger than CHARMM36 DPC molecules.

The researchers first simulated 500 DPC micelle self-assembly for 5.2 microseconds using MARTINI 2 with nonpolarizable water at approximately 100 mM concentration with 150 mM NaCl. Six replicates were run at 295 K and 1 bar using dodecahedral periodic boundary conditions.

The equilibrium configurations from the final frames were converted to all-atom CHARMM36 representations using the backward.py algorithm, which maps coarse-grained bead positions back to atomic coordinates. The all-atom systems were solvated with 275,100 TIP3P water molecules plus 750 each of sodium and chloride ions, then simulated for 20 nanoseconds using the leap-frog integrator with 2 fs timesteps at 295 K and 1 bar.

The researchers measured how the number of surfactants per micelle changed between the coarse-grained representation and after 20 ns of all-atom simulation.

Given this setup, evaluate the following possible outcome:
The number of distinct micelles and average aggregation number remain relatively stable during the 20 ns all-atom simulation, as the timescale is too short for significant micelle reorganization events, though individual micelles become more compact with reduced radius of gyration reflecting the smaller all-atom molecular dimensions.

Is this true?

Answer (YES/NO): YES